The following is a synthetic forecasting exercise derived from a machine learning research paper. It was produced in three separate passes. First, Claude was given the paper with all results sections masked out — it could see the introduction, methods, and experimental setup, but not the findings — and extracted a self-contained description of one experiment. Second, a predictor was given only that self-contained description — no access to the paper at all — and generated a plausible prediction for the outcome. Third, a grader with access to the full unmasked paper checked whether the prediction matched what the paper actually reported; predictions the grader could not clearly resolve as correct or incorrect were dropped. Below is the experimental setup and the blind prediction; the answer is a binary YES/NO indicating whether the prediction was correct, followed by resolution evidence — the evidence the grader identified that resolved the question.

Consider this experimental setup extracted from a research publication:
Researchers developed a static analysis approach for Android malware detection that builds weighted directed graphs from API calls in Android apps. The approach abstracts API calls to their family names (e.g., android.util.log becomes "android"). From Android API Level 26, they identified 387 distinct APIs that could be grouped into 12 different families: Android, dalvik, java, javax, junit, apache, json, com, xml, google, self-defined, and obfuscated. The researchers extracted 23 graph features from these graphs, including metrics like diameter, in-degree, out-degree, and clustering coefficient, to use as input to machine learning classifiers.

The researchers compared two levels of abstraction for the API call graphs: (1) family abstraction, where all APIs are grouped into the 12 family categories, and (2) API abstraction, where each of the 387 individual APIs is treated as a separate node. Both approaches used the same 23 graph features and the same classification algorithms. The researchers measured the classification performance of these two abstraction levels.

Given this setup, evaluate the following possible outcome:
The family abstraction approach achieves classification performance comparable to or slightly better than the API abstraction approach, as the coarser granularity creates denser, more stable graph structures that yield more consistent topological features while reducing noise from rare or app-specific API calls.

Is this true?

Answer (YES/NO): YES